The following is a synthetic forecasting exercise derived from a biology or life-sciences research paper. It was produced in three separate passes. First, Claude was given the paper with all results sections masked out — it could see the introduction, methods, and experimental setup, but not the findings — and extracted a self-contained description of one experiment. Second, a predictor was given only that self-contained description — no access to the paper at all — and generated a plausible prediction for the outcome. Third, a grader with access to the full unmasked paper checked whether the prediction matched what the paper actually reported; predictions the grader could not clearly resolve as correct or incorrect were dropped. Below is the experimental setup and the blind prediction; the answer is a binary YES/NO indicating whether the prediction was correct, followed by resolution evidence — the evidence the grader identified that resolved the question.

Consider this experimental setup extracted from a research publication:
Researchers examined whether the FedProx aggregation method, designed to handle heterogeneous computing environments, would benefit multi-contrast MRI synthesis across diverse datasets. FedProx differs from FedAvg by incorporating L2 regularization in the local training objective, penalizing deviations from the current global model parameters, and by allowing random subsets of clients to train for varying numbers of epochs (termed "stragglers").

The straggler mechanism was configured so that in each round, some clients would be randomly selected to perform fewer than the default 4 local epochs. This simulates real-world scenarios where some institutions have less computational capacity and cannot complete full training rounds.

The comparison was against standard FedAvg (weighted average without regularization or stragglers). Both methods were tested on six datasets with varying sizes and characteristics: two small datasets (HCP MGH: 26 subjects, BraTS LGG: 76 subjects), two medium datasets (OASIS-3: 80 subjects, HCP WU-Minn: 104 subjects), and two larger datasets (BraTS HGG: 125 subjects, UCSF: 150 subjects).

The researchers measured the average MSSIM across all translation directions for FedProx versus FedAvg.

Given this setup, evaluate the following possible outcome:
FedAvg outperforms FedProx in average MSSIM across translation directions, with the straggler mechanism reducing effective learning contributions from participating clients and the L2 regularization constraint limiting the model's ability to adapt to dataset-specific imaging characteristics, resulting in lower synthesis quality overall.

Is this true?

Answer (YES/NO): NO